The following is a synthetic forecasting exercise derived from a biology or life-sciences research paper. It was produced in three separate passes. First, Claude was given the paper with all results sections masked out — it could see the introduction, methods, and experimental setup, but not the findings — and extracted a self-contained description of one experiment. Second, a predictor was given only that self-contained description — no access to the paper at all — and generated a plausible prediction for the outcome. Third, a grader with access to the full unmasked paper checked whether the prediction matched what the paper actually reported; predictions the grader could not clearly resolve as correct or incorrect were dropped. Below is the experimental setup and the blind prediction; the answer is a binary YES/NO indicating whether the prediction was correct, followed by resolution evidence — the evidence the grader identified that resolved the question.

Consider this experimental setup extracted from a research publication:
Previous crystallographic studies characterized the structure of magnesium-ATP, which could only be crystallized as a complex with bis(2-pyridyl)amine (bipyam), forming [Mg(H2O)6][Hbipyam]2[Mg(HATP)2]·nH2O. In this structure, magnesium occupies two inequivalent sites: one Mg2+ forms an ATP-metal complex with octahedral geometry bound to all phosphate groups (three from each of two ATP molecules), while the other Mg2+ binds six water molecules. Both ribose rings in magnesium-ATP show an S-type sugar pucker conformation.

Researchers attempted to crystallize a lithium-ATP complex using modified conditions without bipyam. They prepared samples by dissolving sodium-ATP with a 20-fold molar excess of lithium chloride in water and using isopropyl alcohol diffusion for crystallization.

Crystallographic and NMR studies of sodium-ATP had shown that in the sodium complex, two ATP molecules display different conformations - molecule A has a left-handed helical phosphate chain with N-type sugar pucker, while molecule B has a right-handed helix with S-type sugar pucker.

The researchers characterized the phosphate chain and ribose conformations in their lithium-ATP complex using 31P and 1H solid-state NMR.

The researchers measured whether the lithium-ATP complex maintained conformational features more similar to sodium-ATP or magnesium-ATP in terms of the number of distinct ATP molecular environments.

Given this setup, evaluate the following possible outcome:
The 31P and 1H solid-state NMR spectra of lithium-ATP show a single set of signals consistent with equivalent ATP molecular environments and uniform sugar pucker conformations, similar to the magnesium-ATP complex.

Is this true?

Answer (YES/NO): NO